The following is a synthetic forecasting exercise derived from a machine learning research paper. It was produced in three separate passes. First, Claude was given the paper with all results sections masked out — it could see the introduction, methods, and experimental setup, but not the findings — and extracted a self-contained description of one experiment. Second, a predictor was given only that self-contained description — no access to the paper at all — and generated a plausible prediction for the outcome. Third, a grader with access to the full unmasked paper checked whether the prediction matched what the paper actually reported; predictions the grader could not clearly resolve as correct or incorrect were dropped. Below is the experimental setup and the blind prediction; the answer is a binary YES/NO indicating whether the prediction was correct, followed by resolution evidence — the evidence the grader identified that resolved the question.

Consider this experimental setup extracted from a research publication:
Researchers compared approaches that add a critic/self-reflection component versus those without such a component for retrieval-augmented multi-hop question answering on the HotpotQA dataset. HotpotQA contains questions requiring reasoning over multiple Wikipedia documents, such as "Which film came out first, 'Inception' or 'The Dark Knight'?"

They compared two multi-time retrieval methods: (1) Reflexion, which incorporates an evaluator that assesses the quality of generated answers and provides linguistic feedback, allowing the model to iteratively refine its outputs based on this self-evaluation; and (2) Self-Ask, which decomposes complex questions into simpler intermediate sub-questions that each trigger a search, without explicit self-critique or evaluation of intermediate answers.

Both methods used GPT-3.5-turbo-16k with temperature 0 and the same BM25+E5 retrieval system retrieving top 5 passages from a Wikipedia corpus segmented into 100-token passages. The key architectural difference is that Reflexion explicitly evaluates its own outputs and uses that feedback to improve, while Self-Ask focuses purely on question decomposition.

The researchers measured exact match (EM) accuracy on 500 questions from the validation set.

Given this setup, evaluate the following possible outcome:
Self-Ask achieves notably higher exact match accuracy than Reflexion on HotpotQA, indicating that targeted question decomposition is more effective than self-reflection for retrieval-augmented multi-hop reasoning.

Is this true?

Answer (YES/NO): NO